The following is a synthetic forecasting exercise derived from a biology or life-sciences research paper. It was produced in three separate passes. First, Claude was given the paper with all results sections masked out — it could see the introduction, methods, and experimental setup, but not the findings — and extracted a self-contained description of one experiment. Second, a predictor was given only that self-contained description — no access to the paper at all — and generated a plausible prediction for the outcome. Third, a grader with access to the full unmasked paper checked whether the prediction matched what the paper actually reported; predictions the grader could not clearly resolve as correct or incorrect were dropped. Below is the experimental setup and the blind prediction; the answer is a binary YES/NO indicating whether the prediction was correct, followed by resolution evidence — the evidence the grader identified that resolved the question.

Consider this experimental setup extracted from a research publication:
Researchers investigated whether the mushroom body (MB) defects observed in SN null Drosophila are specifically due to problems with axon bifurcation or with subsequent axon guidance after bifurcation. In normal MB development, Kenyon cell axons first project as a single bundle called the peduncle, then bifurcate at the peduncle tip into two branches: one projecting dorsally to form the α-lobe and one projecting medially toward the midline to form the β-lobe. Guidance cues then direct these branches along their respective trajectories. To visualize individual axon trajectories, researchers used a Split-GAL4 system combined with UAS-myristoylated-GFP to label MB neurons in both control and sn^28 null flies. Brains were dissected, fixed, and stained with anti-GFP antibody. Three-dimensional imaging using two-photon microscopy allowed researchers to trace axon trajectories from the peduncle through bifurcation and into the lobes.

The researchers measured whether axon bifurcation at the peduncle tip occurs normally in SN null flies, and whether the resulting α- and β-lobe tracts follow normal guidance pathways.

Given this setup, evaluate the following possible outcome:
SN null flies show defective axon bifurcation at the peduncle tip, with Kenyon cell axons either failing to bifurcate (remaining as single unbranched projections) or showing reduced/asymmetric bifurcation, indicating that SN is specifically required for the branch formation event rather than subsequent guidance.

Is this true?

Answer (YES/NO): NO